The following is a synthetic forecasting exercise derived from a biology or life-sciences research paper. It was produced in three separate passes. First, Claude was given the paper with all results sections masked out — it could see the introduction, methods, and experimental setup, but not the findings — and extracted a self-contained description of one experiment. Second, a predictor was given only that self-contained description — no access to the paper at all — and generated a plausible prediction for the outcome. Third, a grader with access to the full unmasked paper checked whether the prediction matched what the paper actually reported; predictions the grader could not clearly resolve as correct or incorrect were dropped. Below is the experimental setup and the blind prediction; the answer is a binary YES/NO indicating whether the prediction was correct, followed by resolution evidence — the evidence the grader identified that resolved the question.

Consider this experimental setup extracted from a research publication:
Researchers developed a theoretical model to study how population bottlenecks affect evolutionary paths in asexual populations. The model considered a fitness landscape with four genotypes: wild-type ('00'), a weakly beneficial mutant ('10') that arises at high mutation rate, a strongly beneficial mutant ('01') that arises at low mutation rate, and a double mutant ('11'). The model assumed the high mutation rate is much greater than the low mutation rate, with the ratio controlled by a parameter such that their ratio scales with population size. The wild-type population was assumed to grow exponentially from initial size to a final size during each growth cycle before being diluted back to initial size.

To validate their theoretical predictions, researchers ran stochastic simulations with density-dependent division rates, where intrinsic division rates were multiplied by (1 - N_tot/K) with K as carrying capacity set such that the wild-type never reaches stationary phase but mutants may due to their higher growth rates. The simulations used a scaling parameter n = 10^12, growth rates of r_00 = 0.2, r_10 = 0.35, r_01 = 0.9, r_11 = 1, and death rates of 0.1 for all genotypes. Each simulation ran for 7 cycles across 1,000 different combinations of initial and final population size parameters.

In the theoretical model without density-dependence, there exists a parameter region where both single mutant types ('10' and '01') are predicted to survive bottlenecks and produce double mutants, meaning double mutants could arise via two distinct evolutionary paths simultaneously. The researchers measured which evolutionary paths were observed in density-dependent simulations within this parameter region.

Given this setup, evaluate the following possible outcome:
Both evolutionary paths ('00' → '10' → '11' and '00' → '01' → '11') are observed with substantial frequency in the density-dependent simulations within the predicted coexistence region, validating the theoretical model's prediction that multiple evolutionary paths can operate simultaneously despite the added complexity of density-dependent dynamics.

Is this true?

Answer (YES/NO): NO